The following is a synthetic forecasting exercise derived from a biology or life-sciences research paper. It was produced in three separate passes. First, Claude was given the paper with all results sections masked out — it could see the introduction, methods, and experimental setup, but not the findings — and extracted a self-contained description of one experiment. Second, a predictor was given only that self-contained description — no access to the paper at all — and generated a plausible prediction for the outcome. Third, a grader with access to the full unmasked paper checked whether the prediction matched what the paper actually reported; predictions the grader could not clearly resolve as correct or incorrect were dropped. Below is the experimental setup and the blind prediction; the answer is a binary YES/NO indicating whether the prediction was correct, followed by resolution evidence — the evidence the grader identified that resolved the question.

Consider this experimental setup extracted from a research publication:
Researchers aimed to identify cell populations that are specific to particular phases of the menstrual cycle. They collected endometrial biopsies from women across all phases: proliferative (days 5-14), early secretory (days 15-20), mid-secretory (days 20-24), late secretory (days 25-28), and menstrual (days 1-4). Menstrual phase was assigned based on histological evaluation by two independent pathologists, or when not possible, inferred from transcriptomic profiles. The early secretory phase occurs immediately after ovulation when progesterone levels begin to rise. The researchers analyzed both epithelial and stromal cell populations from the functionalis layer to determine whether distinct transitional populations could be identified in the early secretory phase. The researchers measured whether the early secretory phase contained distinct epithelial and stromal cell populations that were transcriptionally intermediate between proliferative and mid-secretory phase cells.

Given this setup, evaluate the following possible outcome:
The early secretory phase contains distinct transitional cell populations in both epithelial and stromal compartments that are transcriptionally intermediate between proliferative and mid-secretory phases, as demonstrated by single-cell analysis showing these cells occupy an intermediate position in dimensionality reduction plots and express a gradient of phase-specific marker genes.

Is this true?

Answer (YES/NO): NO